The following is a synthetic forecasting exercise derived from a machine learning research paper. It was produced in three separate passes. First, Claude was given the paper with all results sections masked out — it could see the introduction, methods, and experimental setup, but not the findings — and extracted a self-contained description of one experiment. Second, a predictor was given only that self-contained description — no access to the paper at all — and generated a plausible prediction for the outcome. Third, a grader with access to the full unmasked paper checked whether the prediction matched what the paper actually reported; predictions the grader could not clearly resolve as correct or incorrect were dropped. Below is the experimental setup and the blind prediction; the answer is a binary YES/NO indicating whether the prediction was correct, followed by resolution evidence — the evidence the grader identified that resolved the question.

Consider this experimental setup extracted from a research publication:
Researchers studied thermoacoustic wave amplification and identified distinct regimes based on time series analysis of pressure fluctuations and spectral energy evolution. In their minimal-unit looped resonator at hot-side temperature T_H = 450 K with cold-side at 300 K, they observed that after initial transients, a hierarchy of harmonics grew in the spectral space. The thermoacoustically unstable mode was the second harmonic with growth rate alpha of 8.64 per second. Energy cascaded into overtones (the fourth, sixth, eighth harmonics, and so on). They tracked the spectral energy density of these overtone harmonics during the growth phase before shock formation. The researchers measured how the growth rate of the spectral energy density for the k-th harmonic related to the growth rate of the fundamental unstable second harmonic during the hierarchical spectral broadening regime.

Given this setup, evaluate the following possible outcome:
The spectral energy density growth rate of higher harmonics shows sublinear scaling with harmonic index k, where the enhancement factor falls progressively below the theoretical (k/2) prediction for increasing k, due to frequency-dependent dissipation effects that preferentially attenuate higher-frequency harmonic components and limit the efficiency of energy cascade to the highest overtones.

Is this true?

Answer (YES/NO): NO